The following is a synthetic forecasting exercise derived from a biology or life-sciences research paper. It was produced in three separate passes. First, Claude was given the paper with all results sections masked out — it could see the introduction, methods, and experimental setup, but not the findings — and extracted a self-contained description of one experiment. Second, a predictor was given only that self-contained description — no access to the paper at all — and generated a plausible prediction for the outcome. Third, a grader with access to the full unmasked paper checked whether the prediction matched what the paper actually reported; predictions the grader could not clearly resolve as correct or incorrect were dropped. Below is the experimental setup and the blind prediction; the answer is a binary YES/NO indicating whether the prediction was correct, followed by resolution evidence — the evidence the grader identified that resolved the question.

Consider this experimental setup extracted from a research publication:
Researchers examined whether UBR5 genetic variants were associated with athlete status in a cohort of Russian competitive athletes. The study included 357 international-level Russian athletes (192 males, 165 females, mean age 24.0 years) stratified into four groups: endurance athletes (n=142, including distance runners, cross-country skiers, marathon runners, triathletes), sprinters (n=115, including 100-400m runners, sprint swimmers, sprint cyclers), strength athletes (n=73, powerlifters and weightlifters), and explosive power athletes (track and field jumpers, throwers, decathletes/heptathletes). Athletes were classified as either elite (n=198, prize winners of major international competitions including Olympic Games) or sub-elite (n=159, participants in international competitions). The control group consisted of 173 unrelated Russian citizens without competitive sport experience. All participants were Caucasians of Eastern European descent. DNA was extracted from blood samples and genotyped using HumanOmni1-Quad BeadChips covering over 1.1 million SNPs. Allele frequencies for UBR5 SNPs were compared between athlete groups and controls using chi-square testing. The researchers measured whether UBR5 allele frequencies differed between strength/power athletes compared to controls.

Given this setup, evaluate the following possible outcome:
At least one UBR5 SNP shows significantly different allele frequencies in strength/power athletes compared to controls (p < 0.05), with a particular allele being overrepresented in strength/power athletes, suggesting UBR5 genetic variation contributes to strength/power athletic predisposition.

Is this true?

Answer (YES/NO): YES